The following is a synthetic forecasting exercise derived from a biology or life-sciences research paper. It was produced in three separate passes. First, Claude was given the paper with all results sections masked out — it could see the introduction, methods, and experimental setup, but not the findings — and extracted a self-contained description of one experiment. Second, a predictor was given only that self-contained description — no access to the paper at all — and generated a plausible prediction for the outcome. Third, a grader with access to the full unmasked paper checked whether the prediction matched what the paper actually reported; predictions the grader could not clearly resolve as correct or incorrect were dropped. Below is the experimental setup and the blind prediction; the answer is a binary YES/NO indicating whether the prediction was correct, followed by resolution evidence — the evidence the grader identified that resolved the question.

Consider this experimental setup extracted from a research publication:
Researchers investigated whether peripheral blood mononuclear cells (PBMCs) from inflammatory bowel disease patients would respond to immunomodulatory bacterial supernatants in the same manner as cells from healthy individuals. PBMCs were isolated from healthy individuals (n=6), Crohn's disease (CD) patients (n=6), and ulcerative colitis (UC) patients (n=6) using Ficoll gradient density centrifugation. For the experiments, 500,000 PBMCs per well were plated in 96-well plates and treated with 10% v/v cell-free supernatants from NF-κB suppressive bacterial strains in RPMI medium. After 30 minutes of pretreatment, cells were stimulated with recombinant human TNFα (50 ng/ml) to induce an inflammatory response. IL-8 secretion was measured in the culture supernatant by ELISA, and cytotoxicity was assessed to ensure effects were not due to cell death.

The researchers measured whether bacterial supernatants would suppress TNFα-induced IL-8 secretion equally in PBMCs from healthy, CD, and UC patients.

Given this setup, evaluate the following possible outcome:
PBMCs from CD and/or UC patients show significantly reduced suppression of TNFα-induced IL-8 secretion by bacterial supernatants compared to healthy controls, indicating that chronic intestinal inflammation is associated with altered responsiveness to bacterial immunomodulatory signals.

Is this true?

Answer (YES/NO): NO